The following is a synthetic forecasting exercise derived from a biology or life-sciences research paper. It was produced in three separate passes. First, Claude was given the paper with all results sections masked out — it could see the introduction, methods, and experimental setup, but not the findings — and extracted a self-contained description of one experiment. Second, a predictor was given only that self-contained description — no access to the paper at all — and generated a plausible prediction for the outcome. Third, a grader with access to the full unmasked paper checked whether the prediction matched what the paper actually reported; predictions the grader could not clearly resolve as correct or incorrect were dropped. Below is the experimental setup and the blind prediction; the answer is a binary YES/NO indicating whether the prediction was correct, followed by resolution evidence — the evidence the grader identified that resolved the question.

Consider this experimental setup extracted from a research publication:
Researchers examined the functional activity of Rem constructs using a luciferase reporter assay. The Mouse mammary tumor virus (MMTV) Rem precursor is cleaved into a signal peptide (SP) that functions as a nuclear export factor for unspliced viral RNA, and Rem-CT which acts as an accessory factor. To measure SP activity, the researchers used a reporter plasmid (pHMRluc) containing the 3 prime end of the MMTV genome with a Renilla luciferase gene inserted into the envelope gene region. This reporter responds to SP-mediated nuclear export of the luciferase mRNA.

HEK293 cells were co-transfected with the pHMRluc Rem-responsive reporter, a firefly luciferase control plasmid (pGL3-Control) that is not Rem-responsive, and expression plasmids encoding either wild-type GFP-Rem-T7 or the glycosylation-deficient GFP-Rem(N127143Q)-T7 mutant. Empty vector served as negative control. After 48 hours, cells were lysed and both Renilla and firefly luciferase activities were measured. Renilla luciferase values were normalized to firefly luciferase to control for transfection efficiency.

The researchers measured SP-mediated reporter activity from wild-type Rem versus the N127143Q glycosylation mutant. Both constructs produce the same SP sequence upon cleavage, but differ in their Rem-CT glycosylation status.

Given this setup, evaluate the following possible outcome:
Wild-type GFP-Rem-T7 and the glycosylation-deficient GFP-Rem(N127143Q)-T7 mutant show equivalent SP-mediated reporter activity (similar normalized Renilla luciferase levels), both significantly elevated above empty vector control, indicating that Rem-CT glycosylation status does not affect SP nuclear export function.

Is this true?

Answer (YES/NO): NO